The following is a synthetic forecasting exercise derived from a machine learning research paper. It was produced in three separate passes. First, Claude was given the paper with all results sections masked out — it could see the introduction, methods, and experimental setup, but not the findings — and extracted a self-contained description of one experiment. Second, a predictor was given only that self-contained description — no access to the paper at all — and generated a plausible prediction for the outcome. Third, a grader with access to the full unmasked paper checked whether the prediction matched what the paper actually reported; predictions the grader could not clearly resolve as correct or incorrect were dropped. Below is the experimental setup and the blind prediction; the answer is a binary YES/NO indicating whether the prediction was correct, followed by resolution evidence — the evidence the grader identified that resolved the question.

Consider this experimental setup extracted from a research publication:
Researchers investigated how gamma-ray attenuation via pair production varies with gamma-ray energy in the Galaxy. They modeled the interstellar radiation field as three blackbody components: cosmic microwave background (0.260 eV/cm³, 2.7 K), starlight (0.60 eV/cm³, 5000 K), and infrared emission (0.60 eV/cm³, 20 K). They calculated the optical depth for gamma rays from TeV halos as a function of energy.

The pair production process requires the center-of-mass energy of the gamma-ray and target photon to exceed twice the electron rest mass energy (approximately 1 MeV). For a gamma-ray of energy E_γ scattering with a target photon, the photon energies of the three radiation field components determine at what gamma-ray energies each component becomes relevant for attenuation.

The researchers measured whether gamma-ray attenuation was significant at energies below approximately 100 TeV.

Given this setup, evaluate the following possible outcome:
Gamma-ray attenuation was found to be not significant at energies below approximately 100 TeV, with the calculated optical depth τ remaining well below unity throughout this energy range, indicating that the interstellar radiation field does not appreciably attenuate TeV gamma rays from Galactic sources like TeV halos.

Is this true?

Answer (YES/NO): YES